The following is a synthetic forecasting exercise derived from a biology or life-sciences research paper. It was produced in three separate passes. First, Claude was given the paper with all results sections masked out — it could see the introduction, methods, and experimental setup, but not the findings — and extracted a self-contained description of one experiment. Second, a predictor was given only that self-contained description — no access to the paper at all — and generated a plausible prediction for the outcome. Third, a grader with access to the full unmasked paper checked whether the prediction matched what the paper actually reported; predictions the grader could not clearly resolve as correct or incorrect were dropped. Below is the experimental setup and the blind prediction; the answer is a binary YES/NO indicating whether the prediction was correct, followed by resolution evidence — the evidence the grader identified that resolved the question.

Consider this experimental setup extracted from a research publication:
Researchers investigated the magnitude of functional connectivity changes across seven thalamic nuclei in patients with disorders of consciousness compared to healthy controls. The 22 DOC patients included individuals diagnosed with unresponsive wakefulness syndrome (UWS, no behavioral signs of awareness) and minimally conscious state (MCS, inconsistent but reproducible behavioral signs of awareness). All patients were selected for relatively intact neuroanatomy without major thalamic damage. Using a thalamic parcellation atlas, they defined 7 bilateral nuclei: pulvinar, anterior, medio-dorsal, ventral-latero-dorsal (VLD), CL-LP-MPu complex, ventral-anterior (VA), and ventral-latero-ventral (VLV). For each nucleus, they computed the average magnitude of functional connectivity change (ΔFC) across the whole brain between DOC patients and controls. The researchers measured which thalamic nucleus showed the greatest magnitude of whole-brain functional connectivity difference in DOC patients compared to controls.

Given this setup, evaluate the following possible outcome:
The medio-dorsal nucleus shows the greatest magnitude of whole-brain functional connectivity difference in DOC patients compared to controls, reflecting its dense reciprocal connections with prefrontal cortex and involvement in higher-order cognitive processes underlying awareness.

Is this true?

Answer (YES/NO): NO